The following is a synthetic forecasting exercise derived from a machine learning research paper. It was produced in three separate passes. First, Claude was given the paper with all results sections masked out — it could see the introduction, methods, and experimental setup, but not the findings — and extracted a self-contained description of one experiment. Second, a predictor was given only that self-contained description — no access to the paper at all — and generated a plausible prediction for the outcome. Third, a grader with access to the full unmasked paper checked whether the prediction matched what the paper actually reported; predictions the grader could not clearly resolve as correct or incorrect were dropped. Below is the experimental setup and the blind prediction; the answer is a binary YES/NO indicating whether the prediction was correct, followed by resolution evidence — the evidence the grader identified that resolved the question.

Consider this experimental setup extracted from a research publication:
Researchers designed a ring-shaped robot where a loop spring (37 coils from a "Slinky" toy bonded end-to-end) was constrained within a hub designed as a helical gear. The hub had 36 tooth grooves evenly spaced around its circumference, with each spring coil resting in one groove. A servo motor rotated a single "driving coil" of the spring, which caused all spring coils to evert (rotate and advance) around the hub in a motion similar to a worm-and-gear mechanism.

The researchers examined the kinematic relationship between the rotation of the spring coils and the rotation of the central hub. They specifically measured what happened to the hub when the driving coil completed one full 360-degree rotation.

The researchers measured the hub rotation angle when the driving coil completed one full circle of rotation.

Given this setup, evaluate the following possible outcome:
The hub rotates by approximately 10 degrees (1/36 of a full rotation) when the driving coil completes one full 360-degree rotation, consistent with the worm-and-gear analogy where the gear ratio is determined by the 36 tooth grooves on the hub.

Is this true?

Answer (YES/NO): NO